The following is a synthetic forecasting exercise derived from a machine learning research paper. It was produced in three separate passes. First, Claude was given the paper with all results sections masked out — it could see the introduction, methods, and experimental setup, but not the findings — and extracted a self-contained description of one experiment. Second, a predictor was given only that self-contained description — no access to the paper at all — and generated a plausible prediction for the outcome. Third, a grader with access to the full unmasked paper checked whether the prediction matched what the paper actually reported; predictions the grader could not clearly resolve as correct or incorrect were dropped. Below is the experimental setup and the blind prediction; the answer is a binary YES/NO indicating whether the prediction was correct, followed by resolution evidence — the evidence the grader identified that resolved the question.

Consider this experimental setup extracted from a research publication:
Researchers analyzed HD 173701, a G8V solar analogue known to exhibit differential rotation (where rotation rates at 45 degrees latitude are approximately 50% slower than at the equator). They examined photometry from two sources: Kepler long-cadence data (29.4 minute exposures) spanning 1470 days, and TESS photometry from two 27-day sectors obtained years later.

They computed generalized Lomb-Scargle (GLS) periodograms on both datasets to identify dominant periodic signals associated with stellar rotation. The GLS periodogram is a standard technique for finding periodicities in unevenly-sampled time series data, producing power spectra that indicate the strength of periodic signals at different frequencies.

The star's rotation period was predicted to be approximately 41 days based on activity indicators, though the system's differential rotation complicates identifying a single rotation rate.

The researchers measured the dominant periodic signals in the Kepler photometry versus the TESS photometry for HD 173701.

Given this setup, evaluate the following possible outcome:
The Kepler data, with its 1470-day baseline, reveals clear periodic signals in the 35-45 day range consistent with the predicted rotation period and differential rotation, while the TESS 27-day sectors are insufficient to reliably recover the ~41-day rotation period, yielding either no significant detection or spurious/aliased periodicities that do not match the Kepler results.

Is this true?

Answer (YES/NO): NO